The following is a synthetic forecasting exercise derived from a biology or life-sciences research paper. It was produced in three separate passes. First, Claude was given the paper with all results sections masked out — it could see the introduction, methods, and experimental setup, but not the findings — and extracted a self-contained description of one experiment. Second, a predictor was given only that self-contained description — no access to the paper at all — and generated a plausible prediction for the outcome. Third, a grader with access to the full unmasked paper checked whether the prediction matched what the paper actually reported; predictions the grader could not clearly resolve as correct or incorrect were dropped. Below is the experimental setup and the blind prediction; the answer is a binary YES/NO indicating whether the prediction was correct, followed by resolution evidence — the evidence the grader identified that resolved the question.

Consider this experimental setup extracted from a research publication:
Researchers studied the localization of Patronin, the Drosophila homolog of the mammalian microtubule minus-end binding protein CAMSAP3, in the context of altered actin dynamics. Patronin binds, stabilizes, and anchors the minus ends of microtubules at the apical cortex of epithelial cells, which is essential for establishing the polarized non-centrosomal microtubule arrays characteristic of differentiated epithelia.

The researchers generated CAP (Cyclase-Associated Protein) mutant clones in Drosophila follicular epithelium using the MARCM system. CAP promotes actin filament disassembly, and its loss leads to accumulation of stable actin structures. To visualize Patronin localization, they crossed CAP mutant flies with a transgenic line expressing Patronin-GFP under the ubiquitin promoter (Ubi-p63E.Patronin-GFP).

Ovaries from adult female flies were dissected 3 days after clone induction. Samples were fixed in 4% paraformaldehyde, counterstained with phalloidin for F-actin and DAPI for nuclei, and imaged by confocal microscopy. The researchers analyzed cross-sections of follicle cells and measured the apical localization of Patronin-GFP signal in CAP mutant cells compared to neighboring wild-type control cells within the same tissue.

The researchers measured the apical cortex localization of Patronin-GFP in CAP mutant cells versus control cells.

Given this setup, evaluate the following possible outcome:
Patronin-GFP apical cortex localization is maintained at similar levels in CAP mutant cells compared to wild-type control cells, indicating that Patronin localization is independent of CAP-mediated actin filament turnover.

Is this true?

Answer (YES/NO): NO